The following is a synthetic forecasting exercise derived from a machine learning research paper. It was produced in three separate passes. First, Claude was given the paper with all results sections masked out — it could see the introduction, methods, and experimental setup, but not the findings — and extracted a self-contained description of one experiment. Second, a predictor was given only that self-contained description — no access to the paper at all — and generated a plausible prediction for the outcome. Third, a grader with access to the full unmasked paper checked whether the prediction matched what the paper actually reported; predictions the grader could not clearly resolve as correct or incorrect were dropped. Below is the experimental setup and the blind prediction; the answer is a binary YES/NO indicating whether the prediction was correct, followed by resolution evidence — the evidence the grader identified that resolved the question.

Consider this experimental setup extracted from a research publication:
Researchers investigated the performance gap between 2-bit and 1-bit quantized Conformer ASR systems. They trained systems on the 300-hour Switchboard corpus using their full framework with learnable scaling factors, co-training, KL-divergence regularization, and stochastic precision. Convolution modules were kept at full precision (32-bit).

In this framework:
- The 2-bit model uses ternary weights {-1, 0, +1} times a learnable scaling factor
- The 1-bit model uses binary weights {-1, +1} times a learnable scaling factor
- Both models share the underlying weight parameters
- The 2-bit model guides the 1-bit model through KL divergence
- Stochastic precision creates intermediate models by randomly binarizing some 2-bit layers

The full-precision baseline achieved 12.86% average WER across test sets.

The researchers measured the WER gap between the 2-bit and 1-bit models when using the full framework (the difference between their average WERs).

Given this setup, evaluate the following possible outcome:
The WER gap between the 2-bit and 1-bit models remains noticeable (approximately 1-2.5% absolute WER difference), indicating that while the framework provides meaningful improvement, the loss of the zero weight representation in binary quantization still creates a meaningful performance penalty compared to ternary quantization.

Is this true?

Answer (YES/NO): NO